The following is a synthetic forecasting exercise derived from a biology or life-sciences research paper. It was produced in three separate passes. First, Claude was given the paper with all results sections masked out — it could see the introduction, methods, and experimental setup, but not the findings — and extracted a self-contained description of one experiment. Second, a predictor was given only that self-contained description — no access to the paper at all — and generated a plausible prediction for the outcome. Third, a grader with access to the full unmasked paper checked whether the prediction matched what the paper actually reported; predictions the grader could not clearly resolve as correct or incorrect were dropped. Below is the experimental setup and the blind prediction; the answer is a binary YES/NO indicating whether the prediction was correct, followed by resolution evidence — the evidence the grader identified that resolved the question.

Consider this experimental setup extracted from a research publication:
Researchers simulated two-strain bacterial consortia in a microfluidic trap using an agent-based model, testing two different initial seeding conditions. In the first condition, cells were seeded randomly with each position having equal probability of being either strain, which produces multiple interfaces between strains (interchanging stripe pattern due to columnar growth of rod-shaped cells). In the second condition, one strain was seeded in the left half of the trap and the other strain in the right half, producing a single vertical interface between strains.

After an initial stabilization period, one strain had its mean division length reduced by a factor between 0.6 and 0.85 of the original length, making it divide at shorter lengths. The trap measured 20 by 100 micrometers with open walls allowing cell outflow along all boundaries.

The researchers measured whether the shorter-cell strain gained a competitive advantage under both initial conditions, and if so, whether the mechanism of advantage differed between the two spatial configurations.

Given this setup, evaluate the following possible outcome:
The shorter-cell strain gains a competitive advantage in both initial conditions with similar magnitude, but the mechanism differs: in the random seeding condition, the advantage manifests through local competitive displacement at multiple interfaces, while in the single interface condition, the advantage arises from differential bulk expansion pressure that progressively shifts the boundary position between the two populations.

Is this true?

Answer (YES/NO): NO